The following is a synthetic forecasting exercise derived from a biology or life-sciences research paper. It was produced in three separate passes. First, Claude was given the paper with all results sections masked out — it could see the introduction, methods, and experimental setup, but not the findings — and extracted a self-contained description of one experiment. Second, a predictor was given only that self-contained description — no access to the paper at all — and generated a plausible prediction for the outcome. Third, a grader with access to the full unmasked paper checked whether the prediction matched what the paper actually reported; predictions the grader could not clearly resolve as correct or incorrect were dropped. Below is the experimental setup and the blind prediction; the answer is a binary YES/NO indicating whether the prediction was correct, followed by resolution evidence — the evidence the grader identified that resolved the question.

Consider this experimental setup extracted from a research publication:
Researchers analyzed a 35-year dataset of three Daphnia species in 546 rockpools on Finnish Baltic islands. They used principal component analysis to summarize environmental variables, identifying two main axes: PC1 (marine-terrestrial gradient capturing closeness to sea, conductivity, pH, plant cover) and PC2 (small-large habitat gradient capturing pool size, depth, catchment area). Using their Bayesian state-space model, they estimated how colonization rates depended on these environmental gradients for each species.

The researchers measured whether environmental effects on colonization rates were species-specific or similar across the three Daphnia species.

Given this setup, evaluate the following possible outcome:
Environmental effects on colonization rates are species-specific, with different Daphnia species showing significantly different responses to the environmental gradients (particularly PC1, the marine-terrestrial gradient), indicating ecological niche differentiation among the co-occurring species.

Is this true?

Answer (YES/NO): NO